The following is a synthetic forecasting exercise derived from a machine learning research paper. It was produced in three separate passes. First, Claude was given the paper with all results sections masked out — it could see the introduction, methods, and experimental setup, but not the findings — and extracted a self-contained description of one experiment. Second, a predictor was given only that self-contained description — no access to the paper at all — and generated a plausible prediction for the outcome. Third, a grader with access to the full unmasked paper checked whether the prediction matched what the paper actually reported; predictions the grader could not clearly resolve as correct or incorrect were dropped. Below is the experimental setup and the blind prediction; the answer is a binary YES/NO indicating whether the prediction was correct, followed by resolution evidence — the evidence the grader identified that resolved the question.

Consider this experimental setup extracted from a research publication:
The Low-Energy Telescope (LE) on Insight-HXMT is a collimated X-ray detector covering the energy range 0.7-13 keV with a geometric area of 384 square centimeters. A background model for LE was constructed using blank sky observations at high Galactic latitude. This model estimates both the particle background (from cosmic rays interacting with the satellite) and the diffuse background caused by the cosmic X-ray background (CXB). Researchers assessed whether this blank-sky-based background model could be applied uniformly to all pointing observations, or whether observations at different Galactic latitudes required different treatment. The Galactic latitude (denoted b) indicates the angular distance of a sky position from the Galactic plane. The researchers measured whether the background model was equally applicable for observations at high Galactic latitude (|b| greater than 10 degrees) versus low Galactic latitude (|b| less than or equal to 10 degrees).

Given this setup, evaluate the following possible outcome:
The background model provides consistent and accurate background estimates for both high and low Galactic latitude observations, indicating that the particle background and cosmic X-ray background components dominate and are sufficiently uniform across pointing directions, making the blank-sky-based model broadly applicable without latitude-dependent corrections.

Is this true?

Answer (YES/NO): NO